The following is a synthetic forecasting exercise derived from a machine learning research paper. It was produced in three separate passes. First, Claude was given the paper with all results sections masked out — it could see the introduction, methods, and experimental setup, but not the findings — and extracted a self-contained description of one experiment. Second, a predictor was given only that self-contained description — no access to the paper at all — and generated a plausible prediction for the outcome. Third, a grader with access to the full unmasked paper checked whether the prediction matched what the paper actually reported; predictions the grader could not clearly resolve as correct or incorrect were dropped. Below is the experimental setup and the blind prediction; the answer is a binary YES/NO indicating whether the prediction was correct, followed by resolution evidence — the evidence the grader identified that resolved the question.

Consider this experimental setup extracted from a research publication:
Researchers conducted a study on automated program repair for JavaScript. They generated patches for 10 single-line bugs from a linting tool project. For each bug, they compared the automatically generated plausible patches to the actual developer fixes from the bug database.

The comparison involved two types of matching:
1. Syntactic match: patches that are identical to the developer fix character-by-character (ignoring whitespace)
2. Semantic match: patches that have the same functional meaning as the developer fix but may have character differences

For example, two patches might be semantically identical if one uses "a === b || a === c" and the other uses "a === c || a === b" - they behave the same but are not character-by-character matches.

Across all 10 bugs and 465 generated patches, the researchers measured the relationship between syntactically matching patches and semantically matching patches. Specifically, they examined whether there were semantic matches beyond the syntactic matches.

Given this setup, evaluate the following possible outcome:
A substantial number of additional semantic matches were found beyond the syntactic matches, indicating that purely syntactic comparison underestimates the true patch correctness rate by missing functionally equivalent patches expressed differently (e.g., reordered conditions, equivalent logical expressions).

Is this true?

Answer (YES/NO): YES